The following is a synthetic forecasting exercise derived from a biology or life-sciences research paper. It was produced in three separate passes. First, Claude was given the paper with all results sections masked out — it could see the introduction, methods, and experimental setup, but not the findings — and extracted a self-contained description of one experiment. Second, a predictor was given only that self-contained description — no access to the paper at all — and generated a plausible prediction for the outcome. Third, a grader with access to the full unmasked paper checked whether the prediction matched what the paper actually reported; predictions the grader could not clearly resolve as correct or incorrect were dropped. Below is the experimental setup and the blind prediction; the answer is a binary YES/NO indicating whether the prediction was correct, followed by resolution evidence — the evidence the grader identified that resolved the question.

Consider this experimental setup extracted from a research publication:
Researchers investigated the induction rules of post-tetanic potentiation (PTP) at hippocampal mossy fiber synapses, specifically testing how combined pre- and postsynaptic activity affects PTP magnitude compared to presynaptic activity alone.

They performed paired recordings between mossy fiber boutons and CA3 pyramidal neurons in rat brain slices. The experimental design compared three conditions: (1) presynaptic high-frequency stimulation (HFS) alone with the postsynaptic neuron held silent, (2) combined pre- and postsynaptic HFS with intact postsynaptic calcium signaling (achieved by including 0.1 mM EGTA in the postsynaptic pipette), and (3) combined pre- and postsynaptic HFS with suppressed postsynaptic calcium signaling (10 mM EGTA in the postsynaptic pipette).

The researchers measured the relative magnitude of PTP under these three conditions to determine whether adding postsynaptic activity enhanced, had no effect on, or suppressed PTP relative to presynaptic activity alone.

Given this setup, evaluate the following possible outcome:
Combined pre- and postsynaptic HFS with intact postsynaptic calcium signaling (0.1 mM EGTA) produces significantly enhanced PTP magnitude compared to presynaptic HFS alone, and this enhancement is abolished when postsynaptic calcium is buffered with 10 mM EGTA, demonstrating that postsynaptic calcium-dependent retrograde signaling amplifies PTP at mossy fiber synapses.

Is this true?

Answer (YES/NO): NO